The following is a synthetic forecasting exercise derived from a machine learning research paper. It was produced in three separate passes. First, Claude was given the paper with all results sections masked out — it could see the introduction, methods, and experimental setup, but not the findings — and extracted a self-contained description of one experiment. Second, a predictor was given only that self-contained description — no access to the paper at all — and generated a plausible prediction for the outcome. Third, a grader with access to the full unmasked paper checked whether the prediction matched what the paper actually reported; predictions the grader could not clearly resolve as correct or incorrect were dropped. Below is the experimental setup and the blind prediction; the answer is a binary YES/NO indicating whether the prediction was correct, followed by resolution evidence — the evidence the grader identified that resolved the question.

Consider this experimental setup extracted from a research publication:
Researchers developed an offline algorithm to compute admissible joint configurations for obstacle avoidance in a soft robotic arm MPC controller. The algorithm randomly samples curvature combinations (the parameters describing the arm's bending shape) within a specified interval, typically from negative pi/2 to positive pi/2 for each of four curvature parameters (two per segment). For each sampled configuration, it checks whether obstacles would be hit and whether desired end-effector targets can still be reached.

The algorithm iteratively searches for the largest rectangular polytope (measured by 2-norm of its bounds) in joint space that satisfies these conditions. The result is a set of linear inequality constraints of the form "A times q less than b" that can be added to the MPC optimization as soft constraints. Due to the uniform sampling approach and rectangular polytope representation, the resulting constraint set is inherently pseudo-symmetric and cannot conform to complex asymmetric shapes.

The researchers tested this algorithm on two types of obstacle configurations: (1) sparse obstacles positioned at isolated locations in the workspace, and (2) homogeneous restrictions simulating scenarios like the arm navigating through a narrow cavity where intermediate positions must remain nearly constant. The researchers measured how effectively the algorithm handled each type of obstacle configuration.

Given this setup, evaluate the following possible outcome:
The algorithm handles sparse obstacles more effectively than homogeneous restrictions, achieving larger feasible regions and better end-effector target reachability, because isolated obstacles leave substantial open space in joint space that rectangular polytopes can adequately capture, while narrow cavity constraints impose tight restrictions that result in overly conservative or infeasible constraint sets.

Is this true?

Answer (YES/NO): NO